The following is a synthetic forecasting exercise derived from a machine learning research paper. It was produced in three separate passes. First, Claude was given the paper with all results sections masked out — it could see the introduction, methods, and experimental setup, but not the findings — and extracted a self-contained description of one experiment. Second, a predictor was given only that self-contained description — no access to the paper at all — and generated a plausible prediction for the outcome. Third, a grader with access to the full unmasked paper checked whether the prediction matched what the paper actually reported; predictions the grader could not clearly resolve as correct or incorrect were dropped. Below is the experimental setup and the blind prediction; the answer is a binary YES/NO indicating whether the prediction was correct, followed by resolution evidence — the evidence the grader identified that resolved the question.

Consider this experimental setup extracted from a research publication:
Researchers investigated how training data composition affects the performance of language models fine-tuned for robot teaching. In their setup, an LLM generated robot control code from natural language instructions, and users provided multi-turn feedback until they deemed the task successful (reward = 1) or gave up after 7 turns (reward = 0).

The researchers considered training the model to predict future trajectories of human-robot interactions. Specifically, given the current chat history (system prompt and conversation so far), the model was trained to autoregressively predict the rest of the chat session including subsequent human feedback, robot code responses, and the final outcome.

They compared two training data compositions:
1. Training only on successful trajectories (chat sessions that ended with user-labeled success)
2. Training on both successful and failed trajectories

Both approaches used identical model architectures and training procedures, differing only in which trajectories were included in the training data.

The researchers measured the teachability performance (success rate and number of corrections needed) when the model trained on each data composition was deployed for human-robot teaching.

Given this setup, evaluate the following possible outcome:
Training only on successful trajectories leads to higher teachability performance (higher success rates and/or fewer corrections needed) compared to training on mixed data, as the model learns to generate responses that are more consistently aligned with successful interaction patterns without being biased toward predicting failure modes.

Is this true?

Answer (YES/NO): YES